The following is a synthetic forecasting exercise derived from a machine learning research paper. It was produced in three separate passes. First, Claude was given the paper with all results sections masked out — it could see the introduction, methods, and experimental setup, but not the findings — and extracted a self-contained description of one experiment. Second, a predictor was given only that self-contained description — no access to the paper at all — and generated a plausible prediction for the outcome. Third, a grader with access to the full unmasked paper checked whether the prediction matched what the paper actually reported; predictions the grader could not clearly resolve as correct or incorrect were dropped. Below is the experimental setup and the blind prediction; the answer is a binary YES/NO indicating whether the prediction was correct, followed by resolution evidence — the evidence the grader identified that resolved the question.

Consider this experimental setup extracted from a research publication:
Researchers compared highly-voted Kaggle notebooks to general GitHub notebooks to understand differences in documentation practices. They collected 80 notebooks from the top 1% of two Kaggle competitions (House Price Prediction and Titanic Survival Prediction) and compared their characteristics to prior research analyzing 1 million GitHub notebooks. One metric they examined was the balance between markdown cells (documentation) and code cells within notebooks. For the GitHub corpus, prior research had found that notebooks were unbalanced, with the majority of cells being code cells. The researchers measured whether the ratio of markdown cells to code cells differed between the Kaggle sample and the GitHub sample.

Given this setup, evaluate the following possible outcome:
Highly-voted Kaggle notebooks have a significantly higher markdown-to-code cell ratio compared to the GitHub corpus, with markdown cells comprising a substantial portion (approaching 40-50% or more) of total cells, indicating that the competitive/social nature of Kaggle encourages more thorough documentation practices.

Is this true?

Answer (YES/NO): YES